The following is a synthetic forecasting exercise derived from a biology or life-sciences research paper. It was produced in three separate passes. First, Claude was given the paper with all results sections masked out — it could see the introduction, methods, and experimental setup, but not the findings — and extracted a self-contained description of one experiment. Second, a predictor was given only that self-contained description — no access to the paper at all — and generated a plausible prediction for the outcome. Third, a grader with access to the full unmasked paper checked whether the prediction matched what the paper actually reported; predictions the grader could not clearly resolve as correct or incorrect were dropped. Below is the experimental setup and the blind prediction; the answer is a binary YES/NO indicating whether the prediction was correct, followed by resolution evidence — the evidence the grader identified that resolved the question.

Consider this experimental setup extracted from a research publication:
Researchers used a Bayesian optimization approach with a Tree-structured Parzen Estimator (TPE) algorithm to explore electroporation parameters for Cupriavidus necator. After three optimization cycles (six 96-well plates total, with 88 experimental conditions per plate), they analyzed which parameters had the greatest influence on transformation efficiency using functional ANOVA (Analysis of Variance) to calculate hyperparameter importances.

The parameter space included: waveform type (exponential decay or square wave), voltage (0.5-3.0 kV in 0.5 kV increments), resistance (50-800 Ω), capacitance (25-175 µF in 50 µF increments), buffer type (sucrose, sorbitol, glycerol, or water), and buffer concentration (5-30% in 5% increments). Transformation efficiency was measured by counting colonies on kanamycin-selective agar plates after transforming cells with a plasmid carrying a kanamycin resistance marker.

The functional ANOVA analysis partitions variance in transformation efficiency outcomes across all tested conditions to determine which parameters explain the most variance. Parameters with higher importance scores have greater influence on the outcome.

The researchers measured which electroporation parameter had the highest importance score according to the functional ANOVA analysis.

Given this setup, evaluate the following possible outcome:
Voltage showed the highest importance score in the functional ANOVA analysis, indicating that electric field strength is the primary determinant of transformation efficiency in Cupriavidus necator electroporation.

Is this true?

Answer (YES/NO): NO